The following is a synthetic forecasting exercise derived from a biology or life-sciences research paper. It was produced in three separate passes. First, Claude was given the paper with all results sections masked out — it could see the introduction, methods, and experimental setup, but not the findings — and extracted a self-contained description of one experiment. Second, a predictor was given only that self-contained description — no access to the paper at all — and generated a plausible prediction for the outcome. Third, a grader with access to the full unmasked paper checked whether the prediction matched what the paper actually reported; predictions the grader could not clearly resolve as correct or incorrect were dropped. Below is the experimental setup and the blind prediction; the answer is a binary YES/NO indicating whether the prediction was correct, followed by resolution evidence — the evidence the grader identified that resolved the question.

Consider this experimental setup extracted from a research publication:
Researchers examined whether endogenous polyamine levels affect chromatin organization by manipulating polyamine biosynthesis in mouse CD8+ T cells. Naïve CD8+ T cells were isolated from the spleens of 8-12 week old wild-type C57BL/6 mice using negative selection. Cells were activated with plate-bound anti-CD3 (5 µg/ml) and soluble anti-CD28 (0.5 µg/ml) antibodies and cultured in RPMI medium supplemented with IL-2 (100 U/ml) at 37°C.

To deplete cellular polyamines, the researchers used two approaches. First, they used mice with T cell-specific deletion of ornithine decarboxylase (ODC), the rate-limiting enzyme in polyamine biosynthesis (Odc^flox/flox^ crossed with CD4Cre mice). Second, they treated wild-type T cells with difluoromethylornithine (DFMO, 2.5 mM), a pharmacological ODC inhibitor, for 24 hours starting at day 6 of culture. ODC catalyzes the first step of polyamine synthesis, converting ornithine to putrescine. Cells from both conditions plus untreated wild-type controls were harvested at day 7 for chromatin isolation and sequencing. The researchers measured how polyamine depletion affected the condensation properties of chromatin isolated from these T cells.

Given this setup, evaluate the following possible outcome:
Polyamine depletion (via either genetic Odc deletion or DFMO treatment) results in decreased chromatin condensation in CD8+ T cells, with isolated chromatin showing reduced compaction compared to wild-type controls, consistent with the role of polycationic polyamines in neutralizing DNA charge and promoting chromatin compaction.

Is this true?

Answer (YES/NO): NO